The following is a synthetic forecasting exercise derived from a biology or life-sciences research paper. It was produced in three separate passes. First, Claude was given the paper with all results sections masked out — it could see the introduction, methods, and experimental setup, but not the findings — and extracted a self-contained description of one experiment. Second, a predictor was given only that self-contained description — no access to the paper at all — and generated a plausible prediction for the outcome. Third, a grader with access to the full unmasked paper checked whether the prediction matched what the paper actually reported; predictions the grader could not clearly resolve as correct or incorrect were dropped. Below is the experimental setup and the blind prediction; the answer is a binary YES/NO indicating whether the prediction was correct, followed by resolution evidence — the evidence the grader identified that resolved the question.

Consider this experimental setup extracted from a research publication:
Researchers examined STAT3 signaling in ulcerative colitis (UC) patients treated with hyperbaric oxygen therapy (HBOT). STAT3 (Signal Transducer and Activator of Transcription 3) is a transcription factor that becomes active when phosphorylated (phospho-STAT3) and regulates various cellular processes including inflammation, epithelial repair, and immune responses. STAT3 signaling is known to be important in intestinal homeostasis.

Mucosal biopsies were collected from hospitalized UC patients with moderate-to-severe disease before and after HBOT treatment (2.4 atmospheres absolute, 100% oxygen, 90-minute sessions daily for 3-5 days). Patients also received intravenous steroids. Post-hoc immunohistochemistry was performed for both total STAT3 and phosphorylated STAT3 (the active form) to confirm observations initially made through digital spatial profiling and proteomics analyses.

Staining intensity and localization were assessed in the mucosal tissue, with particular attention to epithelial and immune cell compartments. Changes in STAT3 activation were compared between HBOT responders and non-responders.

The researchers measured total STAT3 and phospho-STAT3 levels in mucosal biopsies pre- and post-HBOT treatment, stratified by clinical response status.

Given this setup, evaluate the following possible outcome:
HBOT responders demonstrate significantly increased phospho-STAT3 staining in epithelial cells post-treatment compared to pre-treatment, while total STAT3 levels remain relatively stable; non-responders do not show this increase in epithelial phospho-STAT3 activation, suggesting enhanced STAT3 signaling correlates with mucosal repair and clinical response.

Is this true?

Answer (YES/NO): NO